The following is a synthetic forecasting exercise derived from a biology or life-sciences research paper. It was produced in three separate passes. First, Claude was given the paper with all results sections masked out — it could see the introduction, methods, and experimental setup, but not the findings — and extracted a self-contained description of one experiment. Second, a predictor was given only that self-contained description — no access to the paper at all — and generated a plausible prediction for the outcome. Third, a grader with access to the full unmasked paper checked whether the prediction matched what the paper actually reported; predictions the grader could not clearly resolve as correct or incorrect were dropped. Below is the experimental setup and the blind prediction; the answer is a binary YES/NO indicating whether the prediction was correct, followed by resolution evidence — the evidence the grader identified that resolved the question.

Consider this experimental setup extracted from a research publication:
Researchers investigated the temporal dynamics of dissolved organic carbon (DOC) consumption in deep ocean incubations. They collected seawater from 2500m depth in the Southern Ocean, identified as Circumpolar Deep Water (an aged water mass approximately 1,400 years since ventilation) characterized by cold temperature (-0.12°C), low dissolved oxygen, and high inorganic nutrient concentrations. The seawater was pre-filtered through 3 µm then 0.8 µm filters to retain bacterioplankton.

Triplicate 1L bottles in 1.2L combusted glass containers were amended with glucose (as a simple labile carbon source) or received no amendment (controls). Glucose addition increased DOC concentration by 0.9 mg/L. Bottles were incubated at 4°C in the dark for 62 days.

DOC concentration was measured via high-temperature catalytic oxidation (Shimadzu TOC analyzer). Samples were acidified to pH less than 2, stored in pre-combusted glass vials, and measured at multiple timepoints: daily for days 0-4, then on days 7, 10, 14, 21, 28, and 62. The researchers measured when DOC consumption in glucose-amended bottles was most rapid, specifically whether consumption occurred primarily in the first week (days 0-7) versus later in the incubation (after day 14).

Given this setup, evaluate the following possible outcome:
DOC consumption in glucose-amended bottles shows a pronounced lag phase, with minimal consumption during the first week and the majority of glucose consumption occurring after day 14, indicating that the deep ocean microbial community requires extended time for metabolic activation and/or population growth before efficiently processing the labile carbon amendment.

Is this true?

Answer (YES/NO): YES